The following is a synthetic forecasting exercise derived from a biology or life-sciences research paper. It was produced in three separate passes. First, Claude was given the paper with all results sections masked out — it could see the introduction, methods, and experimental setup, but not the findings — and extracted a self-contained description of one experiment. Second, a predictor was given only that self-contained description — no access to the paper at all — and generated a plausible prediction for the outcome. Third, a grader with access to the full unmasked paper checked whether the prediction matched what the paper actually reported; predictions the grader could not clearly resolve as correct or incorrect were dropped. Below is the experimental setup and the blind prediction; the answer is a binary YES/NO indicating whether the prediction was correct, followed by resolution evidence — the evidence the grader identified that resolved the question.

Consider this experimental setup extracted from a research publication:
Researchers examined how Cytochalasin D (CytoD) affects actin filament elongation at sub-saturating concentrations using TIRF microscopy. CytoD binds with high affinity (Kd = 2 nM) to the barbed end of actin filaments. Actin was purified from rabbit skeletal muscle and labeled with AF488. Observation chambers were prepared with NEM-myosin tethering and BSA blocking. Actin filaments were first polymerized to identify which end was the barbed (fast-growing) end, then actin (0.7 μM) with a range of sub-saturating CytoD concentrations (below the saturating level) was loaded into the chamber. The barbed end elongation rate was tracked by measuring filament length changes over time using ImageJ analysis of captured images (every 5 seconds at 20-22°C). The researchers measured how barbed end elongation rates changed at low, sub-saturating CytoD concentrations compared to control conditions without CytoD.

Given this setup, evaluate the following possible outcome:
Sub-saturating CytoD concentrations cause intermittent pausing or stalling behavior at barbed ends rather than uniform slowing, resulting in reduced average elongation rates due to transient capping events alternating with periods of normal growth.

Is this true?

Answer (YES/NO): YES